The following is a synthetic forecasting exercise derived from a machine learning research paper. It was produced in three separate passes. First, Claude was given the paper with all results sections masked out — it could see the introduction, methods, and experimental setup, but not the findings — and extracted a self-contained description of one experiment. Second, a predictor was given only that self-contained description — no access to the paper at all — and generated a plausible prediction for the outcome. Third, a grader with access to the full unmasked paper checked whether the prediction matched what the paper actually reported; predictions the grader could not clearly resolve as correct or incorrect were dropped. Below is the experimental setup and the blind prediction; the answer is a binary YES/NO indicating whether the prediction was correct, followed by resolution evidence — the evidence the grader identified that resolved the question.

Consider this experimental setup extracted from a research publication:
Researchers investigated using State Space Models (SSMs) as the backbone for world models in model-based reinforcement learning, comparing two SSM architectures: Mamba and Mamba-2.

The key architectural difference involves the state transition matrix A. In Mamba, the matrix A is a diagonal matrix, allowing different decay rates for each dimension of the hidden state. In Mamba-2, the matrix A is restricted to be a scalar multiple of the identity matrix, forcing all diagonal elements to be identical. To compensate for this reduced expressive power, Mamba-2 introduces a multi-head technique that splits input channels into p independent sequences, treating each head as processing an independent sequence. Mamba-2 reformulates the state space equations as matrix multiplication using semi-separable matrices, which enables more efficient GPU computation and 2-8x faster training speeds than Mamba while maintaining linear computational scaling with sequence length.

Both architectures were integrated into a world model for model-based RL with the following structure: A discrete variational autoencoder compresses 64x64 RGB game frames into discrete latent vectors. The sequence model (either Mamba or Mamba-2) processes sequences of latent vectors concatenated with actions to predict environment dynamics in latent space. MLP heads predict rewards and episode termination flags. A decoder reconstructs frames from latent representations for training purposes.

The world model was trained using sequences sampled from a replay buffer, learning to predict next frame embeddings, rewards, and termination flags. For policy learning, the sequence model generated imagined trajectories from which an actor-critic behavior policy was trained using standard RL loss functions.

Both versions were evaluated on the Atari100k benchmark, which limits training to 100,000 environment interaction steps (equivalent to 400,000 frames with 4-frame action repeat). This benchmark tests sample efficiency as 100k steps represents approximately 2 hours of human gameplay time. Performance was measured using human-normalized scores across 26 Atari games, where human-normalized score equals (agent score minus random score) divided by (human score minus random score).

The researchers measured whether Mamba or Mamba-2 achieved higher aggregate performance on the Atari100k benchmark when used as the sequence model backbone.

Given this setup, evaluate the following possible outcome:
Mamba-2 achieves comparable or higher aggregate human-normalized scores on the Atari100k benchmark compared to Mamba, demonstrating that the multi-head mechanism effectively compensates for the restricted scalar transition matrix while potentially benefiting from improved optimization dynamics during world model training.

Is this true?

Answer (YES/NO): YES